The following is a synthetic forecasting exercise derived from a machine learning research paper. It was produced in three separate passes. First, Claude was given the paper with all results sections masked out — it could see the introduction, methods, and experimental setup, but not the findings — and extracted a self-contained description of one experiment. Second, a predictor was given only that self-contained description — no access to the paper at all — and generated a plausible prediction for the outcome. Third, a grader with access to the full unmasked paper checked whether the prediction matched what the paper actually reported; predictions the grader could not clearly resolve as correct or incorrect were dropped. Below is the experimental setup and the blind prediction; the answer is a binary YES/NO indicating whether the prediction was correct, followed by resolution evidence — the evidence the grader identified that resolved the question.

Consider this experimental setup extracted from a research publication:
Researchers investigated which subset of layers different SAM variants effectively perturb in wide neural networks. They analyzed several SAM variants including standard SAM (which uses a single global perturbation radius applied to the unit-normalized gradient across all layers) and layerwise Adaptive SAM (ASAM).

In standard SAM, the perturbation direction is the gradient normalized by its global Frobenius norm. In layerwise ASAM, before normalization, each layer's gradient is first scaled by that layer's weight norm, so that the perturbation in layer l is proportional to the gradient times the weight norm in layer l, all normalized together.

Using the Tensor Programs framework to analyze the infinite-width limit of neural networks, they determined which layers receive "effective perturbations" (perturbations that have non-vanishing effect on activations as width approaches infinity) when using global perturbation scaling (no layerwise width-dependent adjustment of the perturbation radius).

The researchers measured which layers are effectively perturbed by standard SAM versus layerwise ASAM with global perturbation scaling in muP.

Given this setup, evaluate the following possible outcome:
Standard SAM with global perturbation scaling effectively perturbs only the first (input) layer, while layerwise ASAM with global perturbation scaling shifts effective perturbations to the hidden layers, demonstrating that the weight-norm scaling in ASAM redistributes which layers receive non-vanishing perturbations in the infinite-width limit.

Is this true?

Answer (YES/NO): NO